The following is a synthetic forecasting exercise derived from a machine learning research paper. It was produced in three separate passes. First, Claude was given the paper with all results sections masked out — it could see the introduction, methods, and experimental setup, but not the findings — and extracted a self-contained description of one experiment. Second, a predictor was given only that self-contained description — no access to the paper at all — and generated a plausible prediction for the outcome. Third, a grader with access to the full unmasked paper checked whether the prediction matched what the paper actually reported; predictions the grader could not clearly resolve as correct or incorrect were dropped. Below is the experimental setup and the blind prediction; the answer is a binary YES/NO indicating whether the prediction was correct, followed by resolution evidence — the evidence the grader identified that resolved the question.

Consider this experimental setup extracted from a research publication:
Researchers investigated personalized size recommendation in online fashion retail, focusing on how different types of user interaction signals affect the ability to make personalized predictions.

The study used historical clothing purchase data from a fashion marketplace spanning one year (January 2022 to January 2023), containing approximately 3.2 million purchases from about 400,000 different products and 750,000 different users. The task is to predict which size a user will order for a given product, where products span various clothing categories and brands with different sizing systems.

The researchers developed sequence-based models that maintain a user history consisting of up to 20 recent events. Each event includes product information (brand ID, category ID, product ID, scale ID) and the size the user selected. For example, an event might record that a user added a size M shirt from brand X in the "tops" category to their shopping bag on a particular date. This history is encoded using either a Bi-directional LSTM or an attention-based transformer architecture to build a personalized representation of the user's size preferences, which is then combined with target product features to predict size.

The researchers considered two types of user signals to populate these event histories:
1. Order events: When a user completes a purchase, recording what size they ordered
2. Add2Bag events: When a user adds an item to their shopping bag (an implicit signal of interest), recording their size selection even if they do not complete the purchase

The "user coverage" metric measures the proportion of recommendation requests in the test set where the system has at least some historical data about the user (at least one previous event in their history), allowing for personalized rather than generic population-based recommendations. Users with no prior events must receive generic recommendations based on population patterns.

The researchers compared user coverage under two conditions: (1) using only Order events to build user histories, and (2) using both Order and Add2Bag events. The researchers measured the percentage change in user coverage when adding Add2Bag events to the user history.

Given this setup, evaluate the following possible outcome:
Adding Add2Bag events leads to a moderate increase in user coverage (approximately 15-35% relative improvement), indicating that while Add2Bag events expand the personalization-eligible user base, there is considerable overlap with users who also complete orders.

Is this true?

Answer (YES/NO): YES